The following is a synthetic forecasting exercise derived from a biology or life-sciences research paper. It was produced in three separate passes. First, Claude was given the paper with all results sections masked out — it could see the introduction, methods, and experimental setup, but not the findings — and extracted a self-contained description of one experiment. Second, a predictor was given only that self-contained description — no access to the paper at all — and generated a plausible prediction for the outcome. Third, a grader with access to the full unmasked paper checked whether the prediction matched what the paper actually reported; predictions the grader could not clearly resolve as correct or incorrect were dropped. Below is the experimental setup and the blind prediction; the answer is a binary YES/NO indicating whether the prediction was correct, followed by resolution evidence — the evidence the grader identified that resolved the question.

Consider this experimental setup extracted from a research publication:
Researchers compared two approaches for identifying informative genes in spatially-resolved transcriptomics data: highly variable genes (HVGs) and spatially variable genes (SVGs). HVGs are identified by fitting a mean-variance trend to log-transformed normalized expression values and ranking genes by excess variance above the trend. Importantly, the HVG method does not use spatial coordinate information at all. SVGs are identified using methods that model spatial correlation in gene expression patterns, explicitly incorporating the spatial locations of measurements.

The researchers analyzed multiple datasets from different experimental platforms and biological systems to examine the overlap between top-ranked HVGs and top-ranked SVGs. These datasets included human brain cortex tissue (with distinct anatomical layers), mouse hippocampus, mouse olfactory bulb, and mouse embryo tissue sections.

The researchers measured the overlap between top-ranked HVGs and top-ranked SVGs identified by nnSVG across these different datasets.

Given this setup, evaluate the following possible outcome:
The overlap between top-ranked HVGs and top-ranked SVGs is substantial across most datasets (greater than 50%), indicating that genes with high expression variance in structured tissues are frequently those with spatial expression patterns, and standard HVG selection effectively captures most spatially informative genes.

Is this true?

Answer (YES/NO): YES